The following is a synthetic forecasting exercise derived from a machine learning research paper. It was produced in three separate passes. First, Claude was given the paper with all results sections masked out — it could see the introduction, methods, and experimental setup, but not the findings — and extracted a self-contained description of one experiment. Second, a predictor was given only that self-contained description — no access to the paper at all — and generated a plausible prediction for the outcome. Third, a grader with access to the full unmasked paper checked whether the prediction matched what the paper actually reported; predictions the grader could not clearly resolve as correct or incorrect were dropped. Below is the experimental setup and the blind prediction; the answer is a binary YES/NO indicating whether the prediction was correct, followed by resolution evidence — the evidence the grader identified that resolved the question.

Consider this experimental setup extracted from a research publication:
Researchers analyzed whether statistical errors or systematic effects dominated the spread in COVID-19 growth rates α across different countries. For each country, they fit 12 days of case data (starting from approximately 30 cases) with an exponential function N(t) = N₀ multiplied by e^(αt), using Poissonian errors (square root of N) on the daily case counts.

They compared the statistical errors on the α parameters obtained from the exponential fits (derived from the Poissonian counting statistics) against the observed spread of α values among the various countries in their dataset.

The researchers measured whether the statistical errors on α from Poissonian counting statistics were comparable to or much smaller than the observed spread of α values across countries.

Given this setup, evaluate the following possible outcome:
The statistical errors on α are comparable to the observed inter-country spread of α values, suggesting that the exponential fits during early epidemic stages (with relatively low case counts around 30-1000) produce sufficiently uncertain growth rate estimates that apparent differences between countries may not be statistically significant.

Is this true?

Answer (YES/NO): NO